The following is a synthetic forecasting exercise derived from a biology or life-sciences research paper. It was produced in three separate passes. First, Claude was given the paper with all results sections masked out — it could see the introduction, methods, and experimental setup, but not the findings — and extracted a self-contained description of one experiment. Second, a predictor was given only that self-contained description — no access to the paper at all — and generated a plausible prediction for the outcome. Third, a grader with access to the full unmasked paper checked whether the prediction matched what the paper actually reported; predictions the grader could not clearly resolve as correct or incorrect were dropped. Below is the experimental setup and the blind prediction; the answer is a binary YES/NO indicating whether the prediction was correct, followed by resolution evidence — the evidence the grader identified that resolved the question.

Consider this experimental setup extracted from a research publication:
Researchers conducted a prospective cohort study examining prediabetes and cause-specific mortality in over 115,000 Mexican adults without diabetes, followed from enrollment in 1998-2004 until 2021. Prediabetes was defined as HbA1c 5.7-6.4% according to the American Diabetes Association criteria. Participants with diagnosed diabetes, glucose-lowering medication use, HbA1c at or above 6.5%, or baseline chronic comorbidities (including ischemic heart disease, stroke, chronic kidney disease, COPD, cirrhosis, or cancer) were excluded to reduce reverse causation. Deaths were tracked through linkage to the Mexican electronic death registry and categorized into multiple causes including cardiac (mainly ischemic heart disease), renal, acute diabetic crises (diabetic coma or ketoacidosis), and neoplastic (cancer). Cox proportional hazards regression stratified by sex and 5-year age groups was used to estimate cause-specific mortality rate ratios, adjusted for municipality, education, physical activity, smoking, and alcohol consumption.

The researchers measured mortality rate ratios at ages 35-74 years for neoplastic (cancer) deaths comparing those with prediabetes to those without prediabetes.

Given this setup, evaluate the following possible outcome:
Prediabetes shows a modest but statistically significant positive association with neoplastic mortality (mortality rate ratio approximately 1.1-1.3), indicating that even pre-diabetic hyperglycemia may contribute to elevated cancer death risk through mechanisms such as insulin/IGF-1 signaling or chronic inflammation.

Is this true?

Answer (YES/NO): NO